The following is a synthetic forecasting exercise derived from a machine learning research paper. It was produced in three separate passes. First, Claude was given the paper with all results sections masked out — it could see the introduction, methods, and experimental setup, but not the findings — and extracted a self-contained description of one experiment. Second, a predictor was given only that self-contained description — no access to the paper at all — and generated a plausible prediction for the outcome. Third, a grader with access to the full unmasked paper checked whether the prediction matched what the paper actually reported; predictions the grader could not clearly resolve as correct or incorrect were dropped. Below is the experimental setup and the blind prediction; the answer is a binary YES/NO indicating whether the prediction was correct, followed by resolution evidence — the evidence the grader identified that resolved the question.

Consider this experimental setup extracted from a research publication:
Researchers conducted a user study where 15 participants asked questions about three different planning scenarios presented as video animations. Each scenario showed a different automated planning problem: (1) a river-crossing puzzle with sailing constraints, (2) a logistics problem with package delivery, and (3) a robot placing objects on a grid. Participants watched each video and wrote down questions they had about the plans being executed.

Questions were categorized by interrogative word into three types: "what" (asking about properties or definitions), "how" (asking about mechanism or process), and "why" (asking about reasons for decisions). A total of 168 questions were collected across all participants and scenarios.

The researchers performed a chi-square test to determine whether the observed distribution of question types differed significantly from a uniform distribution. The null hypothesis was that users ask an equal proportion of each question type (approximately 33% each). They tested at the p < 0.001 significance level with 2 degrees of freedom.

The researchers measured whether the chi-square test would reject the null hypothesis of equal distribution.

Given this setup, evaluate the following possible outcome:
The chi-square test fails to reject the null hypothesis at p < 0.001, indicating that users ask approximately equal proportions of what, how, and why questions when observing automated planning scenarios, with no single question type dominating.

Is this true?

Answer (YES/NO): NO